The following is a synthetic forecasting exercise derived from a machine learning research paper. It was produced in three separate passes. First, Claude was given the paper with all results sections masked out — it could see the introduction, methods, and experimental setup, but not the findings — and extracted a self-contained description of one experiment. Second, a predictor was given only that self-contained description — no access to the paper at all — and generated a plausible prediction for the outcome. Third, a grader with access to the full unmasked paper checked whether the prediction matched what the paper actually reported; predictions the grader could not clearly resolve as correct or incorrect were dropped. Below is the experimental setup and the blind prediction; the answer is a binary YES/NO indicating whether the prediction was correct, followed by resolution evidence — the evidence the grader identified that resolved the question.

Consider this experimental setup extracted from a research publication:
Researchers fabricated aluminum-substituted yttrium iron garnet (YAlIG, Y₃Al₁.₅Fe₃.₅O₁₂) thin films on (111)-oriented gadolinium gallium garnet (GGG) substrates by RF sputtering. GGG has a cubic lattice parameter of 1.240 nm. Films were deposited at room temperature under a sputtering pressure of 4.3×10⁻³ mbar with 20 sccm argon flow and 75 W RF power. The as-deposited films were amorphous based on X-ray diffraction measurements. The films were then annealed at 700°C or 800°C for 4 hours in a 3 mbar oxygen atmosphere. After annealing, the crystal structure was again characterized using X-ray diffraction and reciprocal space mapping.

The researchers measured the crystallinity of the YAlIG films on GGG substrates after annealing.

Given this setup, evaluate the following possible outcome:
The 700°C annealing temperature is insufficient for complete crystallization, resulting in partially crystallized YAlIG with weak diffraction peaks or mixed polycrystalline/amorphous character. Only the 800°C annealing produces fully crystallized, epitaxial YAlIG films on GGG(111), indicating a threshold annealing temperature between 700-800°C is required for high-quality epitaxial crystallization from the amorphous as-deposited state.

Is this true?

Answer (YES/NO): NO